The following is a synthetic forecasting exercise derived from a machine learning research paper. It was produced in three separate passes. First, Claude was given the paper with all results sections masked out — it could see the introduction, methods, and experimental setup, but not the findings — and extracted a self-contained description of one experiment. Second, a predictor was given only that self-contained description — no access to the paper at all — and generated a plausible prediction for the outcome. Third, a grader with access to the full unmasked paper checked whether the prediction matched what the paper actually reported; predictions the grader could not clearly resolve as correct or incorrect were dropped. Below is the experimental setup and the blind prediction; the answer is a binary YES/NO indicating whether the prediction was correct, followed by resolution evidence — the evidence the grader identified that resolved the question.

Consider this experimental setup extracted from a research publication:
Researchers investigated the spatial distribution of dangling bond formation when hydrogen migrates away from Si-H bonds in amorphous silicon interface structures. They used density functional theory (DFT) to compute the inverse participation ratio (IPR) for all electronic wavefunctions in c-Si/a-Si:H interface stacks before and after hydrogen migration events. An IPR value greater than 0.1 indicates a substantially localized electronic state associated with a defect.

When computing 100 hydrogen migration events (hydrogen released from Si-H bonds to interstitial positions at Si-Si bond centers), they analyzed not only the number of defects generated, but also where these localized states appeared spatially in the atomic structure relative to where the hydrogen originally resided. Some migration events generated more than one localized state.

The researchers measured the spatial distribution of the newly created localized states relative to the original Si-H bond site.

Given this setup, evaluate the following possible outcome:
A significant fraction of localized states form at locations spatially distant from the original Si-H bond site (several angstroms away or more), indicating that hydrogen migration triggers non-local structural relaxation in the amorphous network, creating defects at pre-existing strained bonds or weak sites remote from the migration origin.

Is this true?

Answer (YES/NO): YES